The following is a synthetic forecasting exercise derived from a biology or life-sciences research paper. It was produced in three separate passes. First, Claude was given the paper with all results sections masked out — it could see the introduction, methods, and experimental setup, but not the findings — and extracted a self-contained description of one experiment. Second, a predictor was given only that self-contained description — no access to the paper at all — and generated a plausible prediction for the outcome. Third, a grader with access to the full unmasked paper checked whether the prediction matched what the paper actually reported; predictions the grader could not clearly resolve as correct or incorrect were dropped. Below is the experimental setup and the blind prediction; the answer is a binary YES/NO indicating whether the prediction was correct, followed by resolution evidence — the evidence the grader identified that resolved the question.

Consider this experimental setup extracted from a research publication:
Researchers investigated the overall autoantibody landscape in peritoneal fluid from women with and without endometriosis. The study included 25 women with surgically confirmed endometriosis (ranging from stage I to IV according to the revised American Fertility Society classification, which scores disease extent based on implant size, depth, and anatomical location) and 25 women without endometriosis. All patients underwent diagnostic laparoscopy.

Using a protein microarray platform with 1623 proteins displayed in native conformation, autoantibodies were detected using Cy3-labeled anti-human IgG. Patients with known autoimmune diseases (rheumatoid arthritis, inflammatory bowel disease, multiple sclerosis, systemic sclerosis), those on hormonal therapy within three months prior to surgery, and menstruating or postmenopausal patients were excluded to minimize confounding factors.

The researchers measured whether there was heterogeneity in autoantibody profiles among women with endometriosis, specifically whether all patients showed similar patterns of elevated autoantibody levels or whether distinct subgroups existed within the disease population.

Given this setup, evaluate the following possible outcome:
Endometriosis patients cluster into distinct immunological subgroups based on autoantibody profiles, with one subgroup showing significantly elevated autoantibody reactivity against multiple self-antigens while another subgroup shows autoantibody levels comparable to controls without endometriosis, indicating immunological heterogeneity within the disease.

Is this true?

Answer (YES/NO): NO